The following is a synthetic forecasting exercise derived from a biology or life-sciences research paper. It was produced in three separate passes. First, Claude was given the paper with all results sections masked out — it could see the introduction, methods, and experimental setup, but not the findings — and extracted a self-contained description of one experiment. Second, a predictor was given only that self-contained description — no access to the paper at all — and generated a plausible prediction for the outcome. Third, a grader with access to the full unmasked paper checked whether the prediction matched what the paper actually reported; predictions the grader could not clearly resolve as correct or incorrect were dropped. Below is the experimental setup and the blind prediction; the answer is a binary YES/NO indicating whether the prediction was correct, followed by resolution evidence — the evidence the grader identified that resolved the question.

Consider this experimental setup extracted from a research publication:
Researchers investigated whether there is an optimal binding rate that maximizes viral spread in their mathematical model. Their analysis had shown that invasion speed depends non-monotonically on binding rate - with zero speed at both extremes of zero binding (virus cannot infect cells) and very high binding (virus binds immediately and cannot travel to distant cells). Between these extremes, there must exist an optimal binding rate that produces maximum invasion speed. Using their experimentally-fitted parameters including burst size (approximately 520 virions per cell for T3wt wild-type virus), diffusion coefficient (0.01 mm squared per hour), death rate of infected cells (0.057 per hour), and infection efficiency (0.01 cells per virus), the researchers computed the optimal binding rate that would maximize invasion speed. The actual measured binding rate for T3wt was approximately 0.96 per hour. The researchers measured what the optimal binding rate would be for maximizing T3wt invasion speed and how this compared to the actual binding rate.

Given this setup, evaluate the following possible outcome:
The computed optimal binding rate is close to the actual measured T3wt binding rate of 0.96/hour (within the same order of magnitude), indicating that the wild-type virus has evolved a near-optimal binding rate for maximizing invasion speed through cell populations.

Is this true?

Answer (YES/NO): NO